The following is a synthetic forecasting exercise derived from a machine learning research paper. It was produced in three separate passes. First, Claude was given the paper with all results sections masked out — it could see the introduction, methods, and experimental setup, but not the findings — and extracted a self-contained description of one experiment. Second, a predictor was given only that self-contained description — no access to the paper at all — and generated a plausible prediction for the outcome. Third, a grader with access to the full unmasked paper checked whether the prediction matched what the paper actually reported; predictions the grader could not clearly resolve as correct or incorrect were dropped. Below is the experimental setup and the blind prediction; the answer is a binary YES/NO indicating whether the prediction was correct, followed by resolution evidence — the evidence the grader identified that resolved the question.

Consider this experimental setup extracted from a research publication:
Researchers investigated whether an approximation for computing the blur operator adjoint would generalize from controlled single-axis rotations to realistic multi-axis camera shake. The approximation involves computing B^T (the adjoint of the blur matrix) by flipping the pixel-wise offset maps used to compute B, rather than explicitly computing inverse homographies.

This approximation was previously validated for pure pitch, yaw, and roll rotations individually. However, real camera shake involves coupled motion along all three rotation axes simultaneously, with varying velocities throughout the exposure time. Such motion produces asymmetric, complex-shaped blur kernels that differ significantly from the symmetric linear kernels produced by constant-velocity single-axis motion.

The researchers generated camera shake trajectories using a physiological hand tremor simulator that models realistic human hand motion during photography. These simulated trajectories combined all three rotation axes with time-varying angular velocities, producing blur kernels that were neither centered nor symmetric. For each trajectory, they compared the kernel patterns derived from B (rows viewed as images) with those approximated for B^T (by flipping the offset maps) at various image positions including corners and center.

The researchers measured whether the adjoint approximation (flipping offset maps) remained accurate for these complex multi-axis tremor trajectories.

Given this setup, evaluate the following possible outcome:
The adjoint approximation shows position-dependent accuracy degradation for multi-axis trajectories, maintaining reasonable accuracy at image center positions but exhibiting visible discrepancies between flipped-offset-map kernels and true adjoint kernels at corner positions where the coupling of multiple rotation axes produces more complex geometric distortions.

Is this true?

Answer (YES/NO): NO